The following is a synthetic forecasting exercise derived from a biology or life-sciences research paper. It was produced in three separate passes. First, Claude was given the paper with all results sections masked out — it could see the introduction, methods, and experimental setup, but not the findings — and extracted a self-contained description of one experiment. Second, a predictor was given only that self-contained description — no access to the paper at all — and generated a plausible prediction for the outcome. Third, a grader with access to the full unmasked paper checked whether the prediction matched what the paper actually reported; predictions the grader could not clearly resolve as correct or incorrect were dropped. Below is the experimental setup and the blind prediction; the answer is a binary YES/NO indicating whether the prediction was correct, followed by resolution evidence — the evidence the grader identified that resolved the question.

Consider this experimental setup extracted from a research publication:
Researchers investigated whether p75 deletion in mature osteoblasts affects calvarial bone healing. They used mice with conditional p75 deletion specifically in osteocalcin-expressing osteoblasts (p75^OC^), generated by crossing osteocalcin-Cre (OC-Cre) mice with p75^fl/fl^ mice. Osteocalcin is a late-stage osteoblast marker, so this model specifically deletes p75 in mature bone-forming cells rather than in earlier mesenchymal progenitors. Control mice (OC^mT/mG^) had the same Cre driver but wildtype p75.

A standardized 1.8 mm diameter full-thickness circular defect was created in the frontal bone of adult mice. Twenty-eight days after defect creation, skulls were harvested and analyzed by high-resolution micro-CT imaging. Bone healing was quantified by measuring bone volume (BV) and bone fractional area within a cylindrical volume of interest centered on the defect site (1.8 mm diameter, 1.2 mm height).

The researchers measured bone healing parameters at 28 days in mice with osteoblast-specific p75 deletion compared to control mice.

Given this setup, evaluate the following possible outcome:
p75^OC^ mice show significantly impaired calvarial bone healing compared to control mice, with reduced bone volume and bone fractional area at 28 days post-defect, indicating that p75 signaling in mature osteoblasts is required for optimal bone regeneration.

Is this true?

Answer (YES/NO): YES